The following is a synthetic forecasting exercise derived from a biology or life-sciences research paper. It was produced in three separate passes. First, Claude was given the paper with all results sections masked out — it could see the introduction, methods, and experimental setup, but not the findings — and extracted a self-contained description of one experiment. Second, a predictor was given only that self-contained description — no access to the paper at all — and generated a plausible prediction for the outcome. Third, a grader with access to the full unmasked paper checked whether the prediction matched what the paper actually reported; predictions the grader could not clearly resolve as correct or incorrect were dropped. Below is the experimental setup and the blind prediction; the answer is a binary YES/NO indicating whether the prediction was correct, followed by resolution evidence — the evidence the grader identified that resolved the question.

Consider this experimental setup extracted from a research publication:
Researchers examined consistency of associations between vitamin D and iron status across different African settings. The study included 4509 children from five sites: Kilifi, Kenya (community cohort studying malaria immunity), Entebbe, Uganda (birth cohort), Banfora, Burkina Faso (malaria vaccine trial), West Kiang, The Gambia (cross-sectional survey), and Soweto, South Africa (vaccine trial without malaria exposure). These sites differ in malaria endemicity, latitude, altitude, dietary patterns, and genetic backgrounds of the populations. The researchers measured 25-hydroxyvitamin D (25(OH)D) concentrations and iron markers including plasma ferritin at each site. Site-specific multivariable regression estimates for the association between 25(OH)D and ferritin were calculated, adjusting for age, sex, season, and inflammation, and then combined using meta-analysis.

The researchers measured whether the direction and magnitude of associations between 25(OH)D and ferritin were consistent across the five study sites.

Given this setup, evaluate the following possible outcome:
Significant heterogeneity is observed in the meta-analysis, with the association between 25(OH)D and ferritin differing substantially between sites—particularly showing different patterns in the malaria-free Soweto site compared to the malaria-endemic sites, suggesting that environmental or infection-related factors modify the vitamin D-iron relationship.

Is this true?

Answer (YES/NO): YES